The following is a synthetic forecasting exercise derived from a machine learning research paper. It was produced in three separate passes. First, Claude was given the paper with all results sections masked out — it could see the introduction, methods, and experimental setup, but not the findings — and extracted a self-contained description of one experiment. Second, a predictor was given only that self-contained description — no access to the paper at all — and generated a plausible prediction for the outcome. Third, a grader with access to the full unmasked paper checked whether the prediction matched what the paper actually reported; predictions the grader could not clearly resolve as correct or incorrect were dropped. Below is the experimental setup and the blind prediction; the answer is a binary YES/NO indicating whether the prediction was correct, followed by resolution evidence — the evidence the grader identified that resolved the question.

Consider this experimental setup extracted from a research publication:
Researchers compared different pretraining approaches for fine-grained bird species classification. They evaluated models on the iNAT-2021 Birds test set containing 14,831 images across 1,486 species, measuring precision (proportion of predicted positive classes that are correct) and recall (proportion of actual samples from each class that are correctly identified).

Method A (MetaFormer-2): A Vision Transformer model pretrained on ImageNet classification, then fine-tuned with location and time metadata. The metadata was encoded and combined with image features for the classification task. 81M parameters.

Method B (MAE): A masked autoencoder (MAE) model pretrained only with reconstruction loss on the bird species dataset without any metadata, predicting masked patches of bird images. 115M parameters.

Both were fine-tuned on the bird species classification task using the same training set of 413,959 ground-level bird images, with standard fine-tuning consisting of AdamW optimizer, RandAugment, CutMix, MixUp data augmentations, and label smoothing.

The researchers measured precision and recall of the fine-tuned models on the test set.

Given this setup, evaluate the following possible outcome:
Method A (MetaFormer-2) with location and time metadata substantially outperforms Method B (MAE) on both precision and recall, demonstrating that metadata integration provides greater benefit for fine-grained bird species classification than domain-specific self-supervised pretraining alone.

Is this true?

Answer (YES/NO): NO